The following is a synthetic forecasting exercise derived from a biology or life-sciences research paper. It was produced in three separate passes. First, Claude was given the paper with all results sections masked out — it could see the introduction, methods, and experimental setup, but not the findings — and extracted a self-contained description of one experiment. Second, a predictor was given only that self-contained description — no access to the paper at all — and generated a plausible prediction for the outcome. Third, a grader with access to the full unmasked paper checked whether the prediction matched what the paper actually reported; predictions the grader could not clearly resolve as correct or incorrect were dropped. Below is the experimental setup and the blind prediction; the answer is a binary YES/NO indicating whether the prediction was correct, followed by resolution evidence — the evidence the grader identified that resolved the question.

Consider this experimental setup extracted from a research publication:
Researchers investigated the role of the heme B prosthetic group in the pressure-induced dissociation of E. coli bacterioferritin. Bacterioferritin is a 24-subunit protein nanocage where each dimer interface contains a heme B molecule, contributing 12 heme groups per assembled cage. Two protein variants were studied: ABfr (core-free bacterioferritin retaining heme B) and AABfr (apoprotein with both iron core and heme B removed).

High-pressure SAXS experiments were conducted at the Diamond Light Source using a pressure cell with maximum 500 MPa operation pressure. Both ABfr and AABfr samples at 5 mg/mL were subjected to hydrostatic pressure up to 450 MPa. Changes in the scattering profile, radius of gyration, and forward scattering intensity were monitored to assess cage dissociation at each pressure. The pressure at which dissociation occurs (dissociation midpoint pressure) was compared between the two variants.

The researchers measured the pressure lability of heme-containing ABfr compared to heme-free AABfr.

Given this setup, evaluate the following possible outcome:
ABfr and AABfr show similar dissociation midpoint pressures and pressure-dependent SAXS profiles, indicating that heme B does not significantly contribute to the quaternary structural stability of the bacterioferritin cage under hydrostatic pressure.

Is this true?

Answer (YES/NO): NO